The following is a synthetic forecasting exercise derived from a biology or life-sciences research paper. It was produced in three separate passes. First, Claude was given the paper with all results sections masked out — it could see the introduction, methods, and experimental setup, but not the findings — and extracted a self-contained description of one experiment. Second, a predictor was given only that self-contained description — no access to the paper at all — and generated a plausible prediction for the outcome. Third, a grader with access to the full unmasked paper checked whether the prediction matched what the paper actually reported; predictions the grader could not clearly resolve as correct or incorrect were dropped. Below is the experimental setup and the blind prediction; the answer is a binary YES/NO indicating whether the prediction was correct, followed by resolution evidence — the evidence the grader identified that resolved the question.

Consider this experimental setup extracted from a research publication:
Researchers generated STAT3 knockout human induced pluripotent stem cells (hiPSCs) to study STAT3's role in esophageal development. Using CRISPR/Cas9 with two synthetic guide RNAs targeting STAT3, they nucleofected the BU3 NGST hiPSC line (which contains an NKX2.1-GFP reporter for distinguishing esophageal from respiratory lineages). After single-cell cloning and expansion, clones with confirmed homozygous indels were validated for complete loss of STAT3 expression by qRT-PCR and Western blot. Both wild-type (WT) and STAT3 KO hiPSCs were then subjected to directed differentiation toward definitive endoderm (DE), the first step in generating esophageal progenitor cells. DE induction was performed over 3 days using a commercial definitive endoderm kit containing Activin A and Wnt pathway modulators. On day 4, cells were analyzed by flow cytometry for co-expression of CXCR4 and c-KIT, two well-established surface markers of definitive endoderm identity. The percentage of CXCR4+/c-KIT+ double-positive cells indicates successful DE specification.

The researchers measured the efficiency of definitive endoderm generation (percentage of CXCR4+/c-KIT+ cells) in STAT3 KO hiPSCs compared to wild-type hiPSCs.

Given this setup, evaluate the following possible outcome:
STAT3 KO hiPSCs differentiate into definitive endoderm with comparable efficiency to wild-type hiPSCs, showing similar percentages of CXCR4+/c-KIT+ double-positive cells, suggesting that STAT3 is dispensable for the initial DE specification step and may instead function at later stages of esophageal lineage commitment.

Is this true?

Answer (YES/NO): YES